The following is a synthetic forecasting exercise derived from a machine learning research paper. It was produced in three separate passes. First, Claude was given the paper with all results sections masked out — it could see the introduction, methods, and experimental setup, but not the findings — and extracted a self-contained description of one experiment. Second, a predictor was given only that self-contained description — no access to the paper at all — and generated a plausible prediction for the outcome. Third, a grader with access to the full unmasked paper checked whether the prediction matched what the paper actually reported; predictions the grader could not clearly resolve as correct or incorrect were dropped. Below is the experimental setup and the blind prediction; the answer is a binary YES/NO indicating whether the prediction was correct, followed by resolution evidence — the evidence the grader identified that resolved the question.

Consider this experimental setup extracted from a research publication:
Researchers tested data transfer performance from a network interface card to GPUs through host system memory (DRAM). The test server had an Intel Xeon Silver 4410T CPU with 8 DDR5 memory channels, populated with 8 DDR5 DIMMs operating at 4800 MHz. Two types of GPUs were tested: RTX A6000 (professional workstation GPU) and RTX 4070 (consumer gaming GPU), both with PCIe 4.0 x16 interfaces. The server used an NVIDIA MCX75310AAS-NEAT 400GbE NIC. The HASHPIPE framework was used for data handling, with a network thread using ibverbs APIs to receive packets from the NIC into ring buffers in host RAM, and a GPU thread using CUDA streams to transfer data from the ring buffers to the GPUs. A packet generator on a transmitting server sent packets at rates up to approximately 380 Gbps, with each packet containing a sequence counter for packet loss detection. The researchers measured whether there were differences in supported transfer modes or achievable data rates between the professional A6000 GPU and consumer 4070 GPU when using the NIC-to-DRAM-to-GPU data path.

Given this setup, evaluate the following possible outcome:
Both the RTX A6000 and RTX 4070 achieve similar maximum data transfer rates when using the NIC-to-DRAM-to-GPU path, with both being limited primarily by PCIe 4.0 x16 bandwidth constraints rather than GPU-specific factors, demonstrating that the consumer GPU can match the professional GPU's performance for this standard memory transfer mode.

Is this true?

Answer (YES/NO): YES